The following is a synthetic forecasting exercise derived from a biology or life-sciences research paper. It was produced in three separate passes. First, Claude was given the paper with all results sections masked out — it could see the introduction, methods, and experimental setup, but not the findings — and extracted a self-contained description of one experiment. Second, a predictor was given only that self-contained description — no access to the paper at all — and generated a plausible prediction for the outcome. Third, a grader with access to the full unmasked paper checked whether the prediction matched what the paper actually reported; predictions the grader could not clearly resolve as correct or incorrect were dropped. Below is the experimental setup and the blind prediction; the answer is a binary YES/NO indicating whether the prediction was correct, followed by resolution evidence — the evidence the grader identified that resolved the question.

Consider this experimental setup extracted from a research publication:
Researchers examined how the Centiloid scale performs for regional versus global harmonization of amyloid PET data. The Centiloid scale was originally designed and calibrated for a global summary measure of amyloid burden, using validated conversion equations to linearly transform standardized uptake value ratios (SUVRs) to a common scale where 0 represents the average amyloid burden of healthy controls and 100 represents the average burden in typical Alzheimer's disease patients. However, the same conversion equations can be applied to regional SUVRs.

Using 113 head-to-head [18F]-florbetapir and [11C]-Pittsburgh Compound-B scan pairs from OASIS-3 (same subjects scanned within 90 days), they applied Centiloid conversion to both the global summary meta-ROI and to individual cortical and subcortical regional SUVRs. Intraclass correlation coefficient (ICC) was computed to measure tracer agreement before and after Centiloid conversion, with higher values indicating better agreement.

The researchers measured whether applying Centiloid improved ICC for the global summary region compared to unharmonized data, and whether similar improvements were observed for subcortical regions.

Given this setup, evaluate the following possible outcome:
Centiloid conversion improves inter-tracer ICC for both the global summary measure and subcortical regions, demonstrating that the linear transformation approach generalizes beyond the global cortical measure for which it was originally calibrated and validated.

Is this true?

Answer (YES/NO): NO